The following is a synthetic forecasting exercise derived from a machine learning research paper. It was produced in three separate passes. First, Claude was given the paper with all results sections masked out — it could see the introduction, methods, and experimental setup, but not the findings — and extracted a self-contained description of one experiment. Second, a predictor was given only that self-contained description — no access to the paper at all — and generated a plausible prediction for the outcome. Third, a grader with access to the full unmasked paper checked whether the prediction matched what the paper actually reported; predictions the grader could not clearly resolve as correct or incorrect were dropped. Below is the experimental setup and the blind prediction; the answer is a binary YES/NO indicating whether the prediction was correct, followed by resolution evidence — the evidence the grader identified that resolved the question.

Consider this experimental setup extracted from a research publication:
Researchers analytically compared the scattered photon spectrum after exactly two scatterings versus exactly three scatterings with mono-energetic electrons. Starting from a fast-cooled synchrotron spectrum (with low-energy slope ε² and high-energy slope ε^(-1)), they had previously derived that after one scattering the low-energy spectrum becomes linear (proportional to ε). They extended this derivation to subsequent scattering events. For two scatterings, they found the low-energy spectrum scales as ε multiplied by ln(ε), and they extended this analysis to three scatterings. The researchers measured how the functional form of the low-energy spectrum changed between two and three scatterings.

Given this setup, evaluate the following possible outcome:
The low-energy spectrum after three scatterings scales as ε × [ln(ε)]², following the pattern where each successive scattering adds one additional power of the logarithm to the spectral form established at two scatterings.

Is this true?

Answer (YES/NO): YES